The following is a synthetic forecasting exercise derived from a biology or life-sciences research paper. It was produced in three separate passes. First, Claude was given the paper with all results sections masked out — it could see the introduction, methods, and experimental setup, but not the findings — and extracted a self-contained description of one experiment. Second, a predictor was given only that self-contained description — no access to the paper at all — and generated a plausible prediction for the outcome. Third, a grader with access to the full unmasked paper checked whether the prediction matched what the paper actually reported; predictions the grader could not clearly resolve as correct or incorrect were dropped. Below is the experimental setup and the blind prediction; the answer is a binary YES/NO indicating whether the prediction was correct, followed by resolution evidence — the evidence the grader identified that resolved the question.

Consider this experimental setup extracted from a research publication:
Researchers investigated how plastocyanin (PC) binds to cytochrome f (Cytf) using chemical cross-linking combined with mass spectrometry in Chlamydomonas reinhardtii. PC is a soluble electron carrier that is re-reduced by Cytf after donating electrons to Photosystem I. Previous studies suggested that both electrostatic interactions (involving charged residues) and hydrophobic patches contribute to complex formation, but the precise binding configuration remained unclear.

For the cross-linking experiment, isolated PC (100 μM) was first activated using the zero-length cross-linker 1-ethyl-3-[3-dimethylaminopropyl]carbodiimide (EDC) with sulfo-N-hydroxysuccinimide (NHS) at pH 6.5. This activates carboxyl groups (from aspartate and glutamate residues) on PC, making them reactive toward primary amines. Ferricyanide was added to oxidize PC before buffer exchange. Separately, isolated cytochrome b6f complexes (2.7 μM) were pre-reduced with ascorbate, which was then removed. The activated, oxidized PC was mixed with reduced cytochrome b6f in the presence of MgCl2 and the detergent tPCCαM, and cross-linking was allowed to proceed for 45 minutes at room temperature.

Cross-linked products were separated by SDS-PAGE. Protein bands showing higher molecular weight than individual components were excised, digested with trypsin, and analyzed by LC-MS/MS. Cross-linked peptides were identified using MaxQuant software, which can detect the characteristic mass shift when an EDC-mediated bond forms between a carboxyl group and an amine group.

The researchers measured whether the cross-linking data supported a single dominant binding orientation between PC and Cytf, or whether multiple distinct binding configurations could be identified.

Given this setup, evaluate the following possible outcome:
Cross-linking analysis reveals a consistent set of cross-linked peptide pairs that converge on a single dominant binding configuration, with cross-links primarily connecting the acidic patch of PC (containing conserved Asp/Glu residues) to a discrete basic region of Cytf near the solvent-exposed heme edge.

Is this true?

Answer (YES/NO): NO